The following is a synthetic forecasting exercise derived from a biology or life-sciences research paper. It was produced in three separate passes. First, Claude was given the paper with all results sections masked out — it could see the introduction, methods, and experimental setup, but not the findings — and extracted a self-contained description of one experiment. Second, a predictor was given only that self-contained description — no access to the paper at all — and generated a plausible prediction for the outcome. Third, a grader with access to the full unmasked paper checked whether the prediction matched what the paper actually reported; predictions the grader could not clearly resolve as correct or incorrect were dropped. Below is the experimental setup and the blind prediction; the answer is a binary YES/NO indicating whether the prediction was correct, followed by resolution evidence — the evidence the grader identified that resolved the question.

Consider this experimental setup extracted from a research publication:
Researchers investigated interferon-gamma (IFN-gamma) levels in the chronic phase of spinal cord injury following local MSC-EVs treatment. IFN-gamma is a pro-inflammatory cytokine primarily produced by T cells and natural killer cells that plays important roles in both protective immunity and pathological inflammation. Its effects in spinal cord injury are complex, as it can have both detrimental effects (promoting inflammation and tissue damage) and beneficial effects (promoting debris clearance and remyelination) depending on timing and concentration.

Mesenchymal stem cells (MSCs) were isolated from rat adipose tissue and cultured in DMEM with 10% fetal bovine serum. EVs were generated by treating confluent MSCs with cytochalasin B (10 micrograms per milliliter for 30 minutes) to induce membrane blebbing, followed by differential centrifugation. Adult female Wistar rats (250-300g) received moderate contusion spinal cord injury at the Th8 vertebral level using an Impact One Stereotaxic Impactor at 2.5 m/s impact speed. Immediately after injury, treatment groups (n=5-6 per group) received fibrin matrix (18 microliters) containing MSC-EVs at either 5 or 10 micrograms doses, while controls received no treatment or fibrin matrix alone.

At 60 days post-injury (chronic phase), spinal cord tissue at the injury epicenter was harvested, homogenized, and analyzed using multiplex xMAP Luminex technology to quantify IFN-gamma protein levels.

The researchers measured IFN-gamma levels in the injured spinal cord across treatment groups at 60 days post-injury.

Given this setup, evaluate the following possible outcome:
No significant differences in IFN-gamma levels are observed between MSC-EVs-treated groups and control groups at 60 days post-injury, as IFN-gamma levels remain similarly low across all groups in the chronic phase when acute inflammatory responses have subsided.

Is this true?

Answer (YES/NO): NO